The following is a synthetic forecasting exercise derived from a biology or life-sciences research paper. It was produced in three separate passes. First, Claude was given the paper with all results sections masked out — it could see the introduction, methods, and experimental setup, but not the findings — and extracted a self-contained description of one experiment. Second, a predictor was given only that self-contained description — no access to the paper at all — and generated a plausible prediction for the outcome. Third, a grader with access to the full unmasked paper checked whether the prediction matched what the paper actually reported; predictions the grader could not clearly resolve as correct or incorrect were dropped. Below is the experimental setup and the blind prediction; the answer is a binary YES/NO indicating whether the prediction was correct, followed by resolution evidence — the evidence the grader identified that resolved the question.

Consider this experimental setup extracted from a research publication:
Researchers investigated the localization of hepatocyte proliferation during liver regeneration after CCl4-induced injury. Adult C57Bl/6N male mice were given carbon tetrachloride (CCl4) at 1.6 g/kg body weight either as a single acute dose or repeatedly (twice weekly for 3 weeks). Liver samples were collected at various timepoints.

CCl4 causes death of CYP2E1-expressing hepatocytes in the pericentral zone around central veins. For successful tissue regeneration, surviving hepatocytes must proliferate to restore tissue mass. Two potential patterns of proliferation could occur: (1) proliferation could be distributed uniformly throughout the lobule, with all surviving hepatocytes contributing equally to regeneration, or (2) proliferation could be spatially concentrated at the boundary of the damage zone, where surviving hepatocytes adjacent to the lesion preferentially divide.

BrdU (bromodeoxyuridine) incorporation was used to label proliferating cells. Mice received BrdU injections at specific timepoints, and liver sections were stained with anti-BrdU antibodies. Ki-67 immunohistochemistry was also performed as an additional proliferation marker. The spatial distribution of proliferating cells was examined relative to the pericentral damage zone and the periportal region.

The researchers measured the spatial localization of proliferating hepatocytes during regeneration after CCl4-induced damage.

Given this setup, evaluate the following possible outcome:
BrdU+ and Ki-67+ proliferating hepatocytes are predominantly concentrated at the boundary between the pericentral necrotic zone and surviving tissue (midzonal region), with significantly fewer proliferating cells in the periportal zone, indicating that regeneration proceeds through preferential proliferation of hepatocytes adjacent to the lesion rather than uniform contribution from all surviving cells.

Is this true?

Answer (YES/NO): YES